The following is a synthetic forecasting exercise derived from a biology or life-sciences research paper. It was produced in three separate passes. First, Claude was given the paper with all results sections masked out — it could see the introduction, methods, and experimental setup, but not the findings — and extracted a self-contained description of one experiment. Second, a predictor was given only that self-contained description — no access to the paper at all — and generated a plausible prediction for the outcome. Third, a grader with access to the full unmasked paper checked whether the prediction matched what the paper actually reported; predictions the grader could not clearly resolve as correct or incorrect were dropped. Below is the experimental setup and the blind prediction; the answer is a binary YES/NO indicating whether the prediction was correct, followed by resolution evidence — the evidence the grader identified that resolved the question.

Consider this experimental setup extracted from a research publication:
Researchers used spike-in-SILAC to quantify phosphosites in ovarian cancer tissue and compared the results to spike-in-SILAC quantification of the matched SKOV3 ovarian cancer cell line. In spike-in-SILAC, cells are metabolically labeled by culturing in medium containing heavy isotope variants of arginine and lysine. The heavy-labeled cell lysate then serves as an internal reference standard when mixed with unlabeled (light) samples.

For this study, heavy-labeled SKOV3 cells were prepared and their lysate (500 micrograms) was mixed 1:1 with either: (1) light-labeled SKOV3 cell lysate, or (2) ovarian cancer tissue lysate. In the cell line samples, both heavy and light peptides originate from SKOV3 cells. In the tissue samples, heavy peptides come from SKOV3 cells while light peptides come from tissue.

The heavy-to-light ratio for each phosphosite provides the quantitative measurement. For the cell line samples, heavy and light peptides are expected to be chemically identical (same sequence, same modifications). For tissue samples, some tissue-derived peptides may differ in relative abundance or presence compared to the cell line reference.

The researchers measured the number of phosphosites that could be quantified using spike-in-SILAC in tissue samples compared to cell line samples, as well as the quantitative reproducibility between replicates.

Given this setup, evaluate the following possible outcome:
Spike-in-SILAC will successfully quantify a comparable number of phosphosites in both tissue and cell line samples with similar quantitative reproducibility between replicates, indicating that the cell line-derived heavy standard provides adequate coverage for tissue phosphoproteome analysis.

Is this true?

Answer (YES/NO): NO